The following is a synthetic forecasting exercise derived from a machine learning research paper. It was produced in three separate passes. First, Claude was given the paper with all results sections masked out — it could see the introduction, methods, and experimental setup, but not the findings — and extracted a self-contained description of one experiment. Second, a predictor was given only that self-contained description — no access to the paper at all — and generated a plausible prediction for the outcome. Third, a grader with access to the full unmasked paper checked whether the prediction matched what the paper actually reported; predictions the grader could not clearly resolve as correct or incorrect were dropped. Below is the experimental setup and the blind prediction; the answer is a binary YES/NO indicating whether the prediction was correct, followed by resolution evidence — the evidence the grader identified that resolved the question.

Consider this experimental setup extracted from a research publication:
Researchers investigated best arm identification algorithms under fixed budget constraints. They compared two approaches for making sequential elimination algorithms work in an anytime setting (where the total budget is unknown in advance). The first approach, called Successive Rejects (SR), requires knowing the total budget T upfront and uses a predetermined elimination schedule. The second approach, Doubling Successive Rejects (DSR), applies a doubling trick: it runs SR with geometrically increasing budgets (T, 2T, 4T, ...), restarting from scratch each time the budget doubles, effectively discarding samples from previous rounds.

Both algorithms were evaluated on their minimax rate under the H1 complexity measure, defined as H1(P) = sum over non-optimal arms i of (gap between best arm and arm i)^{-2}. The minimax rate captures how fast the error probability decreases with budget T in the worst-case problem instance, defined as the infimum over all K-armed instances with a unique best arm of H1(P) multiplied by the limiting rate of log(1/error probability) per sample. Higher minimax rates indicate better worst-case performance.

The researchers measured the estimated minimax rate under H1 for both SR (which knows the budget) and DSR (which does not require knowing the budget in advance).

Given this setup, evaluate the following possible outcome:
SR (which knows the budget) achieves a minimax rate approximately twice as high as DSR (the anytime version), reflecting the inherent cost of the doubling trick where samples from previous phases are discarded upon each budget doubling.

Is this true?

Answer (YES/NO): YES